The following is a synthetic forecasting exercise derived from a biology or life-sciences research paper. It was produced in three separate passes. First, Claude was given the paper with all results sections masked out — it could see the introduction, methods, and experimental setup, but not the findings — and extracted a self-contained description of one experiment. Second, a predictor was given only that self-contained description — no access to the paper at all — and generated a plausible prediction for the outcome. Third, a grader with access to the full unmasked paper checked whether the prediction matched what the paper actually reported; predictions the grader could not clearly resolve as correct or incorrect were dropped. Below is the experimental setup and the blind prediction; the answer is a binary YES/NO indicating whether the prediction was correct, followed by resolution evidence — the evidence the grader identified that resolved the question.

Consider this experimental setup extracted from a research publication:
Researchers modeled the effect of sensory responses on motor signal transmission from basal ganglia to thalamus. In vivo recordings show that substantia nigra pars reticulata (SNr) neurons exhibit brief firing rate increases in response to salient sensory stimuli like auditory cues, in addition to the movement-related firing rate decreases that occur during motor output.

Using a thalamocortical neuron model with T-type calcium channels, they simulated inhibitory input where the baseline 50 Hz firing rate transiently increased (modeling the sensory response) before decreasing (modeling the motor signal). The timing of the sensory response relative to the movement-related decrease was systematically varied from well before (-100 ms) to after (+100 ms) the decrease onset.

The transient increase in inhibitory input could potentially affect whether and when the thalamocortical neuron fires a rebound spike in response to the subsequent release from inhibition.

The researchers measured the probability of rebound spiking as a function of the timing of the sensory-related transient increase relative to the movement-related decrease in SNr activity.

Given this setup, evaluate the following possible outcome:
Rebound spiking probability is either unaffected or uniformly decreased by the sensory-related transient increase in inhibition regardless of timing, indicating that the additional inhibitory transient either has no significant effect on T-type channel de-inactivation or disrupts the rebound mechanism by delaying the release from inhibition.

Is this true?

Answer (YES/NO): NO